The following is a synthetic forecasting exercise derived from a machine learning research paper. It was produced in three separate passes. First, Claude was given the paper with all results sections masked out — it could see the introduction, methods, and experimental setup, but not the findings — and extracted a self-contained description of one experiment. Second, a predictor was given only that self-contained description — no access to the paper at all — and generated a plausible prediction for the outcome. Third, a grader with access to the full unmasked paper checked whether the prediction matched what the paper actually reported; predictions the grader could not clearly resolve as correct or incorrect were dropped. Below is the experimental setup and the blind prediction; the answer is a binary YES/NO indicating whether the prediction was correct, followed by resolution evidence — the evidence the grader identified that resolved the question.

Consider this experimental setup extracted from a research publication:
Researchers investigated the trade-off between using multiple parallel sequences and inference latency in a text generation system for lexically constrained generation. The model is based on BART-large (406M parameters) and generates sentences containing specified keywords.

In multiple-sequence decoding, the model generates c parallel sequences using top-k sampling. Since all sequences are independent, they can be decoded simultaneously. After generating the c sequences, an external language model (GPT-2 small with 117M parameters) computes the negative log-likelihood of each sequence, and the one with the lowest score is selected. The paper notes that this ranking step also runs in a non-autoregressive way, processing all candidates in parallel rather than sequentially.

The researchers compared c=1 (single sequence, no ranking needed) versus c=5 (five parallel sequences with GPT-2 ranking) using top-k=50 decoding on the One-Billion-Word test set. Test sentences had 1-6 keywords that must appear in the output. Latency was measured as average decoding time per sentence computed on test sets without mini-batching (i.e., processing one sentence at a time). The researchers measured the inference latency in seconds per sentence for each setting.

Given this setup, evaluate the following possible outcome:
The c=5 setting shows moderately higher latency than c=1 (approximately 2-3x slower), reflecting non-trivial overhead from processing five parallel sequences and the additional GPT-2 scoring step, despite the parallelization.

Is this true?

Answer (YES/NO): NO